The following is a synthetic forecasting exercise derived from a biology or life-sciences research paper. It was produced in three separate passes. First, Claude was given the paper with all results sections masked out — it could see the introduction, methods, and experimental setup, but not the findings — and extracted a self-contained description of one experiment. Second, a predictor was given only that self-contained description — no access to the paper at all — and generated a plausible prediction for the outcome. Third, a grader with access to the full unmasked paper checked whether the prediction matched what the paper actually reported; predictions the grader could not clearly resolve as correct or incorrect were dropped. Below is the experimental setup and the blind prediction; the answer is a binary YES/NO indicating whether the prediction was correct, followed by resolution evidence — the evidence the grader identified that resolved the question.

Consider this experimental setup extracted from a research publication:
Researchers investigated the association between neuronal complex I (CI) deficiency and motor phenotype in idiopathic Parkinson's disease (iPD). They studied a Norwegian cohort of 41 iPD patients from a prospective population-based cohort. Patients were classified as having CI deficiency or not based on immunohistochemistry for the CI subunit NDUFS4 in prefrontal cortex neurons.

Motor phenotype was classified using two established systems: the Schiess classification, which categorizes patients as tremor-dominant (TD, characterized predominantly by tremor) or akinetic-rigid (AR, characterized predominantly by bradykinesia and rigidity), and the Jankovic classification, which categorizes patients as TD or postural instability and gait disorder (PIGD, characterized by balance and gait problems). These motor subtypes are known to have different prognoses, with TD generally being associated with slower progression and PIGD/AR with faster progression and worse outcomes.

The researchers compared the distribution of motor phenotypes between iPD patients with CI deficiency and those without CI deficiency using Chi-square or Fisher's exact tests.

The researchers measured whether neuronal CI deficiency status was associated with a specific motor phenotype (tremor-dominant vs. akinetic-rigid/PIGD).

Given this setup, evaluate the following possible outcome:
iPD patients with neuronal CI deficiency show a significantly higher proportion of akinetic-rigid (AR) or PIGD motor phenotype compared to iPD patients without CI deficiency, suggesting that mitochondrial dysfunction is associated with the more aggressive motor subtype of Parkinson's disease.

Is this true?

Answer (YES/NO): YES